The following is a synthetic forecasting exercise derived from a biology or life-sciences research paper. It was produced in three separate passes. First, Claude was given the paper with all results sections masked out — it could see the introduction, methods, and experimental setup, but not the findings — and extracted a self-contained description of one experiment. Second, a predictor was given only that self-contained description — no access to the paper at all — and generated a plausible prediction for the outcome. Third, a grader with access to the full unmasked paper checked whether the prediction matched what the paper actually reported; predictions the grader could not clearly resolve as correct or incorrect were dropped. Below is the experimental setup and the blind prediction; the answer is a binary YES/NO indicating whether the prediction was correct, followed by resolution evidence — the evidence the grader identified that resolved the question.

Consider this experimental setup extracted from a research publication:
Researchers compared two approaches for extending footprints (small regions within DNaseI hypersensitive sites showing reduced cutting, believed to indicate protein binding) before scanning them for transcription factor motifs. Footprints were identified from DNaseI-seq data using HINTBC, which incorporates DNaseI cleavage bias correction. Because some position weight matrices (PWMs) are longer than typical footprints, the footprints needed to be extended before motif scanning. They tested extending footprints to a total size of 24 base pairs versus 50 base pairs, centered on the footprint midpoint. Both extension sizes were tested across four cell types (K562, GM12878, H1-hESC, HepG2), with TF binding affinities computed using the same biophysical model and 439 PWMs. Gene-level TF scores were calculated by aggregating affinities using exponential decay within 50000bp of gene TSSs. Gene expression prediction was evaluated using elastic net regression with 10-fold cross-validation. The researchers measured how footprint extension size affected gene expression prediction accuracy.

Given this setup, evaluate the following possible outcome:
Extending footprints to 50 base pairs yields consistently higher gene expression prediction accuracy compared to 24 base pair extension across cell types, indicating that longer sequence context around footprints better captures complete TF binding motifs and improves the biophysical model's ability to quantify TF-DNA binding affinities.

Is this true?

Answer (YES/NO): NO